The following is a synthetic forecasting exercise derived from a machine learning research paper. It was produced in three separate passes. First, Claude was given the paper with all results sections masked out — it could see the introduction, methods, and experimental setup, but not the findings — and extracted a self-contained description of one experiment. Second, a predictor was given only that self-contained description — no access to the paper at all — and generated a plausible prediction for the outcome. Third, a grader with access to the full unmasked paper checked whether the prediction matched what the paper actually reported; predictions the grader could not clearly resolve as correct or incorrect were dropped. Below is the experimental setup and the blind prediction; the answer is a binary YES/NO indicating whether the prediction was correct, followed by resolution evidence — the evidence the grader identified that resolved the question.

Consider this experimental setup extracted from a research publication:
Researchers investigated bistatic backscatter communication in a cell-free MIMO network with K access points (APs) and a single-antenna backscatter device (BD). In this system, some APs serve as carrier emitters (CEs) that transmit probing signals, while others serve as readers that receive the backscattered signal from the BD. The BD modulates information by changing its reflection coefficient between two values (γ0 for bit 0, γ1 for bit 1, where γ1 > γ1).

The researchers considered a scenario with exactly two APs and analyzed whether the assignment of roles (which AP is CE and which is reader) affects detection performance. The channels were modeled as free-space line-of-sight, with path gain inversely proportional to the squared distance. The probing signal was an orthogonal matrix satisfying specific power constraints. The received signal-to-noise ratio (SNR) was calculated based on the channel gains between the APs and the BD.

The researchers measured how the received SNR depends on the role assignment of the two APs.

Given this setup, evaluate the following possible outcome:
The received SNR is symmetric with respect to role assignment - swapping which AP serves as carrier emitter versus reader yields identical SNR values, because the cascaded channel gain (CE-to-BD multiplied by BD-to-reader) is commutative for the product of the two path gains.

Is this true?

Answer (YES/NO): YES